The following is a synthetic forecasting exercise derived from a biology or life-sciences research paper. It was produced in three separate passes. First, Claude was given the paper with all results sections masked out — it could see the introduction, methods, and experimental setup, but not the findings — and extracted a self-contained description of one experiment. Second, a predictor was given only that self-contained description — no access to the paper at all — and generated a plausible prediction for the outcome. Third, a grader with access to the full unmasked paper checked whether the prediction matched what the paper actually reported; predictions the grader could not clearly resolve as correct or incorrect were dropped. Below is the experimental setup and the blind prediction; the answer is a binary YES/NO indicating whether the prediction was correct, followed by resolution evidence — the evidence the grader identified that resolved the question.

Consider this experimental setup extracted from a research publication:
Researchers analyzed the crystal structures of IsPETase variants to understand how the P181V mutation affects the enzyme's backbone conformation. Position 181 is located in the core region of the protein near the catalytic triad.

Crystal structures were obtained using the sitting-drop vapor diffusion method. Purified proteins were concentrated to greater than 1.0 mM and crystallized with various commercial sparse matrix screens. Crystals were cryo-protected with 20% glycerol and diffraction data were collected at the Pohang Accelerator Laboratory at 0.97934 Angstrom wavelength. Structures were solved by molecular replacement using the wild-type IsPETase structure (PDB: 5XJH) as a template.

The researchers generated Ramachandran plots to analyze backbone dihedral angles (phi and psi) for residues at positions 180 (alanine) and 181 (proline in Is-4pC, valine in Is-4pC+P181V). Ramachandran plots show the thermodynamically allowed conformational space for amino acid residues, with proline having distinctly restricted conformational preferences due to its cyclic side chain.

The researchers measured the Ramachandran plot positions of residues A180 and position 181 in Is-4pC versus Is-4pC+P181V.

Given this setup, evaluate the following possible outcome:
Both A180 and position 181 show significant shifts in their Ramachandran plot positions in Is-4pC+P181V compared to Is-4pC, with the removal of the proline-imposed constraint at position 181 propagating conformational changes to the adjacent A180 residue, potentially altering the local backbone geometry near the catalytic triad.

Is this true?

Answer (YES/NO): YES